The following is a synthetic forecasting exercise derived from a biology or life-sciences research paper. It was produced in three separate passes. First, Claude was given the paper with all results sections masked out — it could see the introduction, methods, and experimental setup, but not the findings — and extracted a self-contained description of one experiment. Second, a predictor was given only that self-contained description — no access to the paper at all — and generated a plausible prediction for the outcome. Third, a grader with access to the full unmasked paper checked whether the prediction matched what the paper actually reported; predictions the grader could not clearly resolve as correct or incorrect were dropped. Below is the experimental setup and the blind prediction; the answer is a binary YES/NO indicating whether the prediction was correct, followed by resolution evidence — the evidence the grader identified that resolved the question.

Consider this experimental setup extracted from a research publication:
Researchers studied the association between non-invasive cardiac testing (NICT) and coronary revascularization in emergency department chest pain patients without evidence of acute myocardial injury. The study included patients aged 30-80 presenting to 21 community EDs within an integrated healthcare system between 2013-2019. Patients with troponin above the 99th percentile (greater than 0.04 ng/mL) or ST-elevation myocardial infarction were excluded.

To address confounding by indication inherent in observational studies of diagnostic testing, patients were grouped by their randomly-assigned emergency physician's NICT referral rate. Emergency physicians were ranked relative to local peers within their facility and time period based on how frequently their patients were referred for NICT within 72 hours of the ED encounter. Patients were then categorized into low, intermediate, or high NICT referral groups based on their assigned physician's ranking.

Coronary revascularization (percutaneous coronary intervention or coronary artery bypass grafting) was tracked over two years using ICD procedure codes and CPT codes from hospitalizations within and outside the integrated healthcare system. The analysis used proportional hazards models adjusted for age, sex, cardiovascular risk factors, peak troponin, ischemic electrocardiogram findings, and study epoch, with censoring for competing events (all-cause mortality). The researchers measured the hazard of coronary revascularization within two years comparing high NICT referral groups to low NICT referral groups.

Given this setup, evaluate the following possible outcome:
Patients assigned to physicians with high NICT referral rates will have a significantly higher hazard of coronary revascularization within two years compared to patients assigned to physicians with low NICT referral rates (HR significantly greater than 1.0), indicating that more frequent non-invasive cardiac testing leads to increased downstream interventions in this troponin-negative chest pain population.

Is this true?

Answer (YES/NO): NO